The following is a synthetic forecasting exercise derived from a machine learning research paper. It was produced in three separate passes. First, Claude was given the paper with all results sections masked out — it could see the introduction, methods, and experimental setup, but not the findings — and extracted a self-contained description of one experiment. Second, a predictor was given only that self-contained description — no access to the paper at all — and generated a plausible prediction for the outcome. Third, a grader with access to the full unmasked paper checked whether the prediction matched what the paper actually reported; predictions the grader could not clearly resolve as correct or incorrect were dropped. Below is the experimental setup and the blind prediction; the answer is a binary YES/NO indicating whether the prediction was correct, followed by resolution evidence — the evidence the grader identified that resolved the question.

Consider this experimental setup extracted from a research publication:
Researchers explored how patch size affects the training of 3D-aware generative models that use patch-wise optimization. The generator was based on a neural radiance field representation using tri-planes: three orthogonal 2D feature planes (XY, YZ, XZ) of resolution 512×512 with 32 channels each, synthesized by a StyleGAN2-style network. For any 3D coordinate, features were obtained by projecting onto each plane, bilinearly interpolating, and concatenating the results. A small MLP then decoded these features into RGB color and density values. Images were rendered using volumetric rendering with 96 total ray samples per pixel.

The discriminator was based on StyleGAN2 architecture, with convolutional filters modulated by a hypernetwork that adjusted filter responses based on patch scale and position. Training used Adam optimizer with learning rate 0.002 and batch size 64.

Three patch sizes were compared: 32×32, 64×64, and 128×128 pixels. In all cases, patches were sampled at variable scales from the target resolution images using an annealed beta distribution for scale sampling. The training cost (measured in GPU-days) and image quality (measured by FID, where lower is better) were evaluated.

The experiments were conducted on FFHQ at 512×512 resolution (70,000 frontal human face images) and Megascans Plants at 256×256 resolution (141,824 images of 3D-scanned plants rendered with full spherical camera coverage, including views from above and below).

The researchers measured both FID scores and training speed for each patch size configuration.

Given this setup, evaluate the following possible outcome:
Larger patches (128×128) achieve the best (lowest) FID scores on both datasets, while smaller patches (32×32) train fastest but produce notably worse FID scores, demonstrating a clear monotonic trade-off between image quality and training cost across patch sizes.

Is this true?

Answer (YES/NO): NO